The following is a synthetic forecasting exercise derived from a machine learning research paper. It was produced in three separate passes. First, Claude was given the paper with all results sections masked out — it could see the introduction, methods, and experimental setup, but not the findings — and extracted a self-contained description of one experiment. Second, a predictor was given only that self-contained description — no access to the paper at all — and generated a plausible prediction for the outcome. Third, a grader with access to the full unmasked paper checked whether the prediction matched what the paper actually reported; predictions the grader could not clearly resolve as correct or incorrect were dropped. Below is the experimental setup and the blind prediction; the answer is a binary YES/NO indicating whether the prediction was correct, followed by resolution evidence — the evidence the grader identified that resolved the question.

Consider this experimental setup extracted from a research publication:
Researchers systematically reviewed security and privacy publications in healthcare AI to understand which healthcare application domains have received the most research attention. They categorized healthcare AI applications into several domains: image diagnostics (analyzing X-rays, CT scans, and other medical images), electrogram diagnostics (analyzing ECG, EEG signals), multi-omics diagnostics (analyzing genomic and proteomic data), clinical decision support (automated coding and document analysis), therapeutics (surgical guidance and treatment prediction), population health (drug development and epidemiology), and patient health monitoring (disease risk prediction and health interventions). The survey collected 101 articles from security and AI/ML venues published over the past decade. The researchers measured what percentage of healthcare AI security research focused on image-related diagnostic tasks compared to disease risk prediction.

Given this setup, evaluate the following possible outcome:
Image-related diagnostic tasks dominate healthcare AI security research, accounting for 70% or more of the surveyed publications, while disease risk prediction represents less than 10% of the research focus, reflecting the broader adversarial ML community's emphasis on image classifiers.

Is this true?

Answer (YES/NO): NO